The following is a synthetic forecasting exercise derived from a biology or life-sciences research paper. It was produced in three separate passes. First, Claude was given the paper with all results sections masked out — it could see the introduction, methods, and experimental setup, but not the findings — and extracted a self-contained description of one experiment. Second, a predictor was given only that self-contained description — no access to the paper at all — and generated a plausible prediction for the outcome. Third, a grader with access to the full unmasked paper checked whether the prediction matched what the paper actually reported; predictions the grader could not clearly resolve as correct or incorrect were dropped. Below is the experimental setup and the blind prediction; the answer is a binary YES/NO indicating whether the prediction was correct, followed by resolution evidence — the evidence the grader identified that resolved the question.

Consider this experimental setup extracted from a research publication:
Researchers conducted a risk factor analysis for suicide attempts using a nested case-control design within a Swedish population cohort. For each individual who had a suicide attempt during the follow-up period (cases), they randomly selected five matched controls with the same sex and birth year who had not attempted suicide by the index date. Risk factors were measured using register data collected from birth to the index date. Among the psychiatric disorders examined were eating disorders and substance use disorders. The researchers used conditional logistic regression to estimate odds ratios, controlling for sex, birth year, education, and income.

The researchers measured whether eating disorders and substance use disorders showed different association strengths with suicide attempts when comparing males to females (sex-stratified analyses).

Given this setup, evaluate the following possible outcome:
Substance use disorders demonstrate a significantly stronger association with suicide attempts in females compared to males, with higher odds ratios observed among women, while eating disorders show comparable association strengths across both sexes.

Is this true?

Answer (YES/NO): NO